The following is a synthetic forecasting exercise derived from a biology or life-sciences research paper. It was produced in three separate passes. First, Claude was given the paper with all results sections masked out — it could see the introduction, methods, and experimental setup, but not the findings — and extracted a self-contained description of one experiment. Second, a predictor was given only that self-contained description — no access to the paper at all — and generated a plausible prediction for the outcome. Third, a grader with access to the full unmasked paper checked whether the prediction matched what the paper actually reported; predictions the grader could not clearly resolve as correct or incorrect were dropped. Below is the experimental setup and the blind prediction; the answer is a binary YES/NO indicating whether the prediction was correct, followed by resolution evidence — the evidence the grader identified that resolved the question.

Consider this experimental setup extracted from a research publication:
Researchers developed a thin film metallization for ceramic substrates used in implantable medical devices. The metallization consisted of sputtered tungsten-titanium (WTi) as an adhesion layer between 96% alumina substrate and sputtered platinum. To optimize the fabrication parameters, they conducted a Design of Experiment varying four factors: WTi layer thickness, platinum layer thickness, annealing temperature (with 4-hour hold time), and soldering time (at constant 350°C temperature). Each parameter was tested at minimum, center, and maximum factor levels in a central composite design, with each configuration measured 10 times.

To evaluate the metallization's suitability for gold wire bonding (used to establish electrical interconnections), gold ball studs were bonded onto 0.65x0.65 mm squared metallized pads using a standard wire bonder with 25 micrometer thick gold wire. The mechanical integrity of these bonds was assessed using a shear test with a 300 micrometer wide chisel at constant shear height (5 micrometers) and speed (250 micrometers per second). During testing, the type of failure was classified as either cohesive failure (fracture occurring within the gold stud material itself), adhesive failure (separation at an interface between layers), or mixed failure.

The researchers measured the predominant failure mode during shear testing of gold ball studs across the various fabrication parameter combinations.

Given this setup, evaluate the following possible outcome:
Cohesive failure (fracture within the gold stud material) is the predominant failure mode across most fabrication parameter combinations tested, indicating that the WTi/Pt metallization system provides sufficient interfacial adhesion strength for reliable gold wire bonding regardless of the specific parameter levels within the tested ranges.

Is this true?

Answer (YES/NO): YES